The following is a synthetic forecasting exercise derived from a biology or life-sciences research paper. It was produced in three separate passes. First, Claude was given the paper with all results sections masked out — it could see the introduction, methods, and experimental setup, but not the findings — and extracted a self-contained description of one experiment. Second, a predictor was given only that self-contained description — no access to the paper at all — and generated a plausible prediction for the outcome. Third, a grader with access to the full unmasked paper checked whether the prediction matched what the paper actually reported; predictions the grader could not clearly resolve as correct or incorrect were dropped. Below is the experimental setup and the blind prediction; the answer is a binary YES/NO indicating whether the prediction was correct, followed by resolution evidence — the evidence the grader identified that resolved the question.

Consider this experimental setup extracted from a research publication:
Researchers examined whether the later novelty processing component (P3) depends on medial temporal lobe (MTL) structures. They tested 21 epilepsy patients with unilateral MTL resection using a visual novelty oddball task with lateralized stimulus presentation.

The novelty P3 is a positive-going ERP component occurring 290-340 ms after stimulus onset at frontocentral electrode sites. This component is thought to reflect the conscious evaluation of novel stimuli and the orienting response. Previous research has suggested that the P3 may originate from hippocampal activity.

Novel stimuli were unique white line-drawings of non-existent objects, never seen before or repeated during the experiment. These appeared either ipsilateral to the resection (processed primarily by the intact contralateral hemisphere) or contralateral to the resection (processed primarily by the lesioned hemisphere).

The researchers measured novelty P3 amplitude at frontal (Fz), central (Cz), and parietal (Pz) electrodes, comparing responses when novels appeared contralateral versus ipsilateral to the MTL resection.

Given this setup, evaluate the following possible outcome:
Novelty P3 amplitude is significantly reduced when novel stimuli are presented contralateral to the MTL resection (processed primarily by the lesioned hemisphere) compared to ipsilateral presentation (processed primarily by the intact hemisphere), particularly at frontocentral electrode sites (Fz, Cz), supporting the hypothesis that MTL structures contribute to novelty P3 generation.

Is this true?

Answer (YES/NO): NO